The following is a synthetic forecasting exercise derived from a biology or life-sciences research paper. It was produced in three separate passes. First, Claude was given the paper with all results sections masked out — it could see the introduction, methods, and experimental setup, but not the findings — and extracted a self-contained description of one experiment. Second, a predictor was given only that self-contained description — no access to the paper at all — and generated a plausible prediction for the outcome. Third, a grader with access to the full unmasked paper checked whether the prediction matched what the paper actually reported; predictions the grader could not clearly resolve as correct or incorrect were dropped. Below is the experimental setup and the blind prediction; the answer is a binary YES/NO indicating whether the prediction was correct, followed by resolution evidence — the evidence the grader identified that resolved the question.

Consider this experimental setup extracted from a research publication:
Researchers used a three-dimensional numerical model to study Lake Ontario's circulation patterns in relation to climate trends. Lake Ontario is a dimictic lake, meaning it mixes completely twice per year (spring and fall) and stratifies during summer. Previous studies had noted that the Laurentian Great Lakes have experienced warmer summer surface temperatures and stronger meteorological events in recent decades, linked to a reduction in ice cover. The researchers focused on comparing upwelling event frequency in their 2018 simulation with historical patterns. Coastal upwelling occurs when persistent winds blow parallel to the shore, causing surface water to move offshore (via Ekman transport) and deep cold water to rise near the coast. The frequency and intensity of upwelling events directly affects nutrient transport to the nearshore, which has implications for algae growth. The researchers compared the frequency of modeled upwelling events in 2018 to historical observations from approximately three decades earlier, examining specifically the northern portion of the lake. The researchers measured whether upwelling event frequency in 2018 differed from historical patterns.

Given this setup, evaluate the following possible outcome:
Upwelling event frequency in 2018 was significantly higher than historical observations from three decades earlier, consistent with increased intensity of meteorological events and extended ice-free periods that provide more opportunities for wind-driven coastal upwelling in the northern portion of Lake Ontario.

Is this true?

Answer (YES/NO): YES